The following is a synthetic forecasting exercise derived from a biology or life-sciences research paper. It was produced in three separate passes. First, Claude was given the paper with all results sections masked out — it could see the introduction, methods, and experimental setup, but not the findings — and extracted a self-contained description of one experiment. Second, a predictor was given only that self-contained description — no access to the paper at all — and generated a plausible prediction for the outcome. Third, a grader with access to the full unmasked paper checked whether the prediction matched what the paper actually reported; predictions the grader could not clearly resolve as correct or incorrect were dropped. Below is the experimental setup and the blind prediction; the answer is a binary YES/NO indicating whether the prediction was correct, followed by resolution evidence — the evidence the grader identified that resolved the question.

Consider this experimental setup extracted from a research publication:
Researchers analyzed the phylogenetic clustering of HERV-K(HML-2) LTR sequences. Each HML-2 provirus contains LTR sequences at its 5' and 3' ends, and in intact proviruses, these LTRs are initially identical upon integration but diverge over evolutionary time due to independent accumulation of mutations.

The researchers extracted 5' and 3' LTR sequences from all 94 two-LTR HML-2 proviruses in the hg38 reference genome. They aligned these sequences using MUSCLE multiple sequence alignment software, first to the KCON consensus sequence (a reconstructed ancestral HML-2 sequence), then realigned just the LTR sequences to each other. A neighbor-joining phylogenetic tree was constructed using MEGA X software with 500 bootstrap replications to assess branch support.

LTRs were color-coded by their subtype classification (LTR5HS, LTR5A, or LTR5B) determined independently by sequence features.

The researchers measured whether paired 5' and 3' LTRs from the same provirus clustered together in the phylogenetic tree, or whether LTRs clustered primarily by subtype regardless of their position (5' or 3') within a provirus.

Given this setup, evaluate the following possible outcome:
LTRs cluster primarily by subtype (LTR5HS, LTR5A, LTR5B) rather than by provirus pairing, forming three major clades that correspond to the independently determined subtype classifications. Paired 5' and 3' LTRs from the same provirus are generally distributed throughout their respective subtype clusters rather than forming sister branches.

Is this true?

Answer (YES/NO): NO